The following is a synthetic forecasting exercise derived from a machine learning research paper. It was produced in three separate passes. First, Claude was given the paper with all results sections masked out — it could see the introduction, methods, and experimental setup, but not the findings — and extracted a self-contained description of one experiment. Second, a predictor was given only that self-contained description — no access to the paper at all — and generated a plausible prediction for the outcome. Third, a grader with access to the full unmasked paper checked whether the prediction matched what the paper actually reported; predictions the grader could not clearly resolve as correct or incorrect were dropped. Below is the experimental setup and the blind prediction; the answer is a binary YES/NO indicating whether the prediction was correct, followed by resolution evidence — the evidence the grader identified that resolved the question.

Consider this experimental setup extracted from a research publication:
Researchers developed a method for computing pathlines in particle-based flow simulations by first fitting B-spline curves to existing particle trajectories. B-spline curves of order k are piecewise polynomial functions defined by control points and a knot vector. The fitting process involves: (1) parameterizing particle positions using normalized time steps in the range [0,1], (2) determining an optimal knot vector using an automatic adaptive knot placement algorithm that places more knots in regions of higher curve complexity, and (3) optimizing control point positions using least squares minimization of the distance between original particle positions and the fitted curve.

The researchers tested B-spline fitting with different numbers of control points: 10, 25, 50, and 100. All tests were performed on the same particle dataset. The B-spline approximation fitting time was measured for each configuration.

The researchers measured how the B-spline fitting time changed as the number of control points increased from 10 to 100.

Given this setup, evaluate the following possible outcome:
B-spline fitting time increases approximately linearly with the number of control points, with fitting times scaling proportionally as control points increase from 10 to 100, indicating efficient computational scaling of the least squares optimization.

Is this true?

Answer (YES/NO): NO